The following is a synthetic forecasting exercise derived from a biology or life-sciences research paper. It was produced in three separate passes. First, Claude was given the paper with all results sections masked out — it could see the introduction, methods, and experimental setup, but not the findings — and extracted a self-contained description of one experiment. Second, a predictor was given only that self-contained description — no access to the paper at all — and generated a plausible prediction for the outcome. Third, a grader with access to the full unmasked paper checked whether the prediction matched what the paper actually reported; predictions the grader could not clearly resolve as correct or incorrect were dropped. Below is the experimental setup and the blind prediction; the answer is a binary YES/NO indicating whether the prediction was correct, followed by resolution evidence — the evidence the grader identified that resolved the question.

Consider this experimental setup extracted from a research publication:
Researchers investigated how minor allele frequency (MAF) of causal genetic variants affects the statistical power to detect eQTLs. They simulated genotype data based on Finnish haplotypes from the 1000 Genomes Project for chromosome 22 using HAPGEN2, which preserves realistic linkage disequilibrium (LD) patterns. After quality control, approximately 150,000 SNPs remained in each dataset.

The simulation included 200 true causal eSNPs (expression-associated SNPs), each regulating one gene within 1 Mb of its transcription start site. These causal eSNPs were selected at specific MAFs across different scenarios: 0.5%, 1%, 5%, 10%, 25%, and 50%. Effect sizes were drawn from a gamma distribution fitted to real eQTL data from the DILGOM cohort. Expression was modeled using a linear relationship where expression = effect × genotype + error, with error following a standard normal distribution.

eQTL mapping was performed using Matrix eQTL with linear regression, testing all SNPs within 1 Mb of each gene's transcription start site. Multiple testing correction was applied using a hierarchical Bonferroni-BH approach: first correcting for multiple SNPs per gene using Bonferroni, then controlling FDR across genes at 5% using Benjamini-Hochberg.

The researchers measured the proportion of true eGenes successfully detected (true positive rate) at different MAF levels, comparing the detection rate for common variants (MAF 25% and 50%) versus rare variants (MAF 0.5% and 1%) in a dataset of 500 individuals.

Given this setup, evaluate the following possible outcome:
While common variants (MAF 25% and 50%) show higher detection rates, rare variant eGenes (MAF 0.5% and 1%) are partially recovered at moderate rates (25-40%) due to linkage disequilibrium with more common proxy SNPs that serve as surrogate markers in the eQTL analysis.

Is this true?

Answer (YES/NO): NO